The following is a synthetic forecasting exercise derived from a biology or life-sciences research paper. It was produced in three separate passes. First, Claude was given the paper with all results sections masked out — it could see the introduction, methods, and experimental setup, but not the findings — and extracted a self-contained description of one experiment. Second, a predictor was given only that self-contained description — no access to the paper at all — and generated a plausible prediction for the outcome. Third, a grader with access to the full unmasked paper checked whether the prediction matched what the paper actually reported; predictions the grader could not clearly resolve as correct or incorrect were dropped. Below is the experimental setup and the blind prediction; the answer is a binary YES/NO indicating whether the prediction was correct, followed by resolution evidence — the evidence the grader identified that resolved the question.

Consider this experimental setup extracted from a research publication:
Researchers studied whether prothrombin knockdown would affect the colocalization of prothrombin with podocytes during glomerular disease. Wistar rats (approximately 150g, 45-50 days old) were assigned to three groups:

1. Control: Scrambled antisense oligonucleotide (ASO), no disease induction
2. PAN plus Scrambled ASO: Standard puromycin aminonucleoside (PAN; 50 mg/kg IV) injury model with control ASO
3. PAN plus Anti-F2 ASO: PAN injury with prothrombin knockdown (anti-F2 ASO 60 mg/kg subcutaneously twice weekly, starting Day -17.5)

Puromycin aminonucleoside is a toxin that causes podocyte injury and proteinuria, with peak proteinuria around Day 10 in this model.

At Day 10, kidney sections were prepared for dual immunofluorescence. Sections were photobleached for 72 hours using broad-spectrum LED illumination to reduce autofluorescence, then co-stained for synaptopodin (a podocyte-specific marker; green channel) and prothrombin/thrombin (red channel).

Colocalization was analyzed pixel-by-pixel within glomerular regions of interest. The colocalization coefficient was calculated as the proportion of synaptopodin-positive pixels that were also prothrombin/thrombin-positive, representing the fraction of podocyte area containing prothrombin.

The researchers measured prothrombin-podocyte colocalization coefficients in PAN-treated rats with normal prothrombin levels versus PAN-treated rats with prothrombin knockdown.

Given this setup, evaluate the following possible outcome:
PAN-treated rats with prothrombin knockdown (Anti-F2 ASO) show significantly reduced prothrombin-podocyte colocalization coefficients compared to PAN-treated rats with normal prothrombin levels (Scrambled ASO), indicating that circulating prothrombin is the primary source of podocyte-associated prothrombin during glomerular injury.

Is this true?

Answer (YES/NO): YES